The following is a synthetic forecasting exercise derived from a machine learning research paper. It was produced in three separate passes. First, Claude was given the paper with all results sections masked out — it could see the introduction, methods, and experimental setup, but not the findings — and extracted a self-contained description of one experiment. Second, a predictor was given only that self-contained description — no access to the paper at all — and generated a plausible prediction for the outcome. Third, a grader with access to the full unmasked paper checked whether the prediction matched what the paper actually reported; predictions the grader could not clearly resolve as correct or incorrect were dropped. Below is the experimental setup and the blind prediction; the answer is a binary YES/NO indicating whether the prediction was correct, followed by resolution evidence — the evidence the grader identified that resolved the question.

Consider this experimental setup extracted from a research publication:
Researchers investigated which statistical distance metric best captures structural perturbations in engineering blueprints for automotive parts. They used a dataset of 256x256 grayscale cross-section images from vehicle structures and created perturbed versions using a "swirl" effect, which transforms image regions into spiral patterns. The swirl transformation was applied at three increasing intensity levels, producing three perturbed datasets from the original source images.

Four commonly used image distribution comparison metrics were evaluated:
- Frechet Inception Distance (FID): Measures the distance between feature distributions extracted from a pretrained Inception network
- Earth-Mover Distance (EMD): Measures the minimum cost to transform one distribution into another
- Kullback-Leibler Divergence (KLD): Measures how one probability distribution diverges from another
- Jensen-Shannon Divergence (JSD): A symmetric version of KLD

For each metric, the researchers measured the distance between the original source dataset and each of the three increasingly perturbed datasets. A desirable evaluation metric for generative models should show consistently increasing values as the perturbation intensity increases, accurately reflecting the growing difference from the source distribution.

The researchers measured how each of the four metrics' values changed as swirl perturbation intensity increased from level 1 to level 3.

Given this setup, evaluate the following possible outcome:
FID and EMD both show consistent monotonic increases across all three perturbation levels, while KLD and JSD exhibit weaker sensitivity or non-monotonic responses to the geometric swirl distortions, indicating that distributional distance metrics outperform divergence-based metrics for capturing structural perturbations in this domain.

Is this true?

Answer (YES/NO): NO